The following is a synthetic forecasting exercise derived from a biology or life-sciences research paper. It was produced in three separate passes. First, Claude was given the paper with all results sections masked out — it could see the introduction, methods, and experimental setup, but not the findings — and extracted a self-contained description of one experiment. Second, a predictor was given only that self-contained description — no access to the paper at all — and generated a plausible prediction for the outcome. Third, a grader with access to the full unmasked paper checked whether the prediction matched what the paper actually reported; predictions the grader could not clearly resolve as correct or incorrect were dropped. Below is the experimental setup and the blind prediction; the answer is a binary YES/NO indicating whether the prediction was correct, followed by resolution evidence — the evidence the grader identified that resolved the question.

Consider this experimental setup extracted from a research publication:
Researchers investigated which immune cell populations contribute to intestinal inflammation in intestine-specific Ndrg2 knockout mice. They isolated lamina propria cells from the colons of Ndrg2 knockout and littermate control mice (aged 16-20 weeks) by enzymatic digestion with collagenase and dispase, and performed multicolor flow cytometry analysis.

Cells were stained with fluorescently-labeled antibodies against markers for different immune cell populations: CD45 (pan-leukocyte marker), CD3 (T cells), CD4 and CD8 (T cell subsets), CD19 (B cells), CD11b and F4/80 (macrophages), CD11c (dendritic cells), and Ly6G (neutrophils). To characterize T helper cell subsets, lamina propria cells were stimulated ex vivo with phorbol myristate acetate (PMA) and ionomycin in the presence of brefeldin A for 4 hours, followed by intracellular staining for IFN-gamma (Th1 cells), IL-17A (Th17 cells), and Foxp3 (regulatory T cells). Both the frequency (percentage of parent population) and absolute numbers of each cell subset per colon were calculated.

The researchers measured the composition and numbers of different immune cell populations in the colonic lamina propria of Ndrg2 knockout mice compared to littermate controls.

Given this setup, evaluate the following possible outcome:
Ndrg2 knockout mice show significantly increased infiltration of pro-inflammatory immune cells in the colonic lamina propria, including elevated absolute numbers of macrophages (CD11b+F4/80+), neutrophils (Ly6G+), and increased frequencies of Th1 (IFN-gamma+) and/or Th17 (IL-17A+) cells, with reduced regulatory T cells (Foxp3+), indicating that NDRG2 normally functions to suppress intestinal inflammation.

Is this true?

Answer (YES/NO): NO